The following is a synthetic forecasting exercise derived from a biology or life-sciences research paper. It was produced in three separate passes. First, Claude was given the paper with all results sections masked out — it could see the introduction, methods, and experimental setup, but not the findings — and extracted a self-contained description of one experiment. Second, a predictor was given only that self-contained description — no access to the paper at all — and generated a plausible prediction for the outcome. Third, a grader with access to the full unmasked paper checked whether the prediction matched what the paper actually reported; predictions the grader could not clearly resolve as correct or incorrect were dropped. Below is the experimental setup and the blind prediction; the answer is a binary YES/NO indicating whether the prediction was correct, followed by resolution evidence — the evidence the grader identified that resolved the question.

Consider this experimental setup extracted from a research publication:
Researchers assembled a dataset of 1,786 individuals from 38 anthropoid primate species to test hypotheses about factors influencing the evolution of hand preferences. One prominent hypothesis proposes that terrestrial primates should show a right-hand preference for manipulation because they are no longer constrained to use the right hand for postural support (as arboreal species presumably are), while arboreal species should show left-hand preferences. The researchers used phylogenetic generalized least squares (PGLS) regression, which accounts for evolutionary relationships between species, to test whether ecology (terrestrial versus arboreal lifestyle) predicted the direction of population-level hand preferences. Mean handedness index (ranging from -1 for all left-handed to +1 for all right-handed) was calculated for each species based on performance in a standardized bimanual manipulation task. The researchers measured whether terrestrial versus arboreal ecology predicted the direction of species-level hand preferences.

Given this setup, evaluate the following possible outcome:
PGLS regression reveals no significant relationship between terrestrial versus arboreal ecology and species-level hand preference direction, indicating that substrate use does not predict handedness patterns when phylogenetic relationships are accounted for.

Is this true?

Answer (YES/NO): NO